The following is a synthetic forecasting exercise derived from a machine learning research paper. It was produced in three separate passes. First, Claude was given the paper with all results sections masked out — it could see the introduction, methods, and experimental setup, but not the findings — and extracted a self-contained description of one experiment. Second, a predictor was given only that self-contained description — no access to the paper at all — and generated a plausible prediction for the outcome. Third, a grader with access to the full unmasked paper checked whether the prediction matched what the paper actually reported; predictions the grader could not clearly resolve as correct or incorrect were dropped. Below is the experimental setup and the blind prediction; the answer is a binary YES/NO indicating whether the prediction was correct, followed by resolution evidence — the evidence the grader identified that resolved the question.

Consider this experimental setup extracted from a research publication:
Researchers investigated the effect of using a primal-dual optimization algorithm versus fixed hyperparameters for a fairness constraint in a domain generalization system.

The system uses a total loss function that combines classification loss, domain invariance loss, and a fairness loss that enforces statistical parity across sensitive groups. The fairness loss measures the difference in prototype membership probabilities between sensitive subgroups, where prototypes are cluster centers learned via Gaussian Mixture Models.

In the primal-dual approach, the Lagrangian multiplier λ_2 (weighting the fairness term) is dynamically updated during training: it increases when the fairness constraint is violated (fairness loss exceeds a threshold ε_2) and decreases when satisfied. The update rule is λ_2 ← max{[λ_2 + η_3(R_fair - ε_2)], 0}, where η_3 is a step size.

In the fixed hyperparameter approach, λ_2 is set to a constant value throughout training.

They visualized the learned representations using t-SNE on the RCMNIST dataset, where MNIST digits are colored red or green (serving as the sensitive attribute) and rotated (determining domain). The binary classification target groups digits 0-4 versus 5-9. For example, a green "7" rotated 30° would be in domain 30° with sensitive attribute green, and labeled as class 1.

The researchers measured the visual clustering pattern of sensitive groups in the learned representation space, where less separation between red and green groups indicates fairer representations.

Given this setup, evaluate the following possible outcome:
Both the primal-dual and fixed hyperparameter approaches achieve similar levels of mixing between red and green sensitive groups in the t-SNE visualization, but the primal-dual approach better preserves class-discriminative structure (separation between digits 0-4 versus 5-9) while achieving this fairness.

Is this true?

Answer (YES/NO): NO